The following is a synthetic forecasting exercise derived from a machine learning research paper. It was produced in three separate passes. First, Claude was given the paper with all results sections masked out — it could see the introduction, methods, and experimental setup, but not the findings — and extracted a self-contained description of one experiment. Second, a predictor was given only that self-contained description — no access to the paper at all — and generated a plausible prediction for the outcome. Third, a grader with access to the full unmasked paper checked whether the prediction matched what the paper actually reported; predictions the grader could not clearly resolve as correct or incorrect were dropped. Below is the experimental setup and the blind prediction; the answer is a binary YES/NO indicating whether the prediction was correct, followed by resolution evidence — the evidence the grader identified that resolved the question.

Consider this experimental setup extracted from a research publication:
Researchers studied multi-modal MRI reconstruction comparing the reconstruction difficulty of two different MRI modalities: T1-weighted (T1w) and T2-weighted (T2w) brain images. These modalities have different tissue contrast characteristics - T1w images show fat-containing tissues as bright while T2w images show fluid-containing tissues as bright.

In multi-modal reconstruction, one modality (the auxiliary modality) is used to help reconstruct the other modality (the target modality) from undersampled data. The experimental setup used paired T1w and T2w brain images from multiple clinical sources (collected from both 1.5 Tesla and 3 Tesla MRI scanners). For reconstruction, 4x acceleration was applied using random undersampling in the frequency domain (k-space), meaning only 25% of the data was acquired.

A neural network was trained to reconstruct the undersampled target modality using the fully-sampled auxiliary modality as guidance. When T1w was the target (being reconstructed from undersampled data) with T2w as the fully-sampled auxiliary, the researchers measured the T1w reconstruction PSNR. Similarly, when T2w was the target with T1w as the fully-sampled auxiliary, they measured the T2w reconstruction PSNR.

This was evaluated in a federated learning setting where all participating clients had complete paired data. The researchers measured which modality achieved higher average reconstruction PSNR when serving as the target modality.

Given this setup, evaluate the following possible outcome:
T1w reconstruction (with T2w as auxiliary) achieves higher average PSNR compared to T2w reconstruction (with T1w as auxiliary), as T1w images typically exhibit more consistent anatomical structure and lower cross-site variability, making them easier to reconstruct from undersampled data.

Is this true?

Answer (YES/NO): YES